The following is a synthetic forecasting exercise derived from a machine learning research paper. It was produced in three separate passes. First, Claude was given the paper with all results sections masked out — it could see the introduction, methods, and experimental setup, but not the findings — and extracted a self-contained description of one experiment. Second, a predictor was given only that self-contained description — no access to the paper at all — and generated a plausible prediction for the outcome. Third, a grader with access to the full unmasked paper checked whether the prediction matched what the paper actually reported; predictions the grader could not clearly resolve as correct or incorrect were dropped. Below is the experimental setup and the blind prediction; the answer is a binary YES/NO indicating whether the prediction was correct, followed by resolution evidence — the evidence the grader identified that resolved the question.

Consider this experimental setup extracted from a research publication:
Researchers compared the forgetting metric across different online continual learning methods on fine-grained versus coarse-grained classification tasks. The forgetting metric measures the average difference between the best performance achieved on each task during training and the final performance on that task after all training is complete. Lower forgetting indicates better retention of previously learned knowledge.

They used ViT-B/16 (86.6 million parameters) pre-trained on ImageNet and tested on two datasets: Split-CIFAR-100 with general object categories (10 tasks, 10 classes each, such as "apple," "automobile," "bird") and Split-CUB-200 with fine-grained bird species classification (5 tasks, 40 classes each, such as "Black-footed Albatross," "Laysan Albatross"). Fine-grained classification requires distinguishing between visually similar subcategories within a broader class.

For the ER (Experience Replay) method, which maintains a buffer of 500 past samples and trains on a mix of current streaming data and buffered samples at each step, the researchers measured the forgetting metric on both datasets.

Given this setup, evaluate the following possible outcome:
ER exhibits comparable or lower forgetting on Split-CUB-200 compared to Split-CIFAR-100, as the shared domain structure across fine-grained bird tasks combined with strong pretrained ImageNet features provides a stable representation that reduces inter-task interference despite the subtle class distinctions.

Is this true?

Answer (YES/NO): YES